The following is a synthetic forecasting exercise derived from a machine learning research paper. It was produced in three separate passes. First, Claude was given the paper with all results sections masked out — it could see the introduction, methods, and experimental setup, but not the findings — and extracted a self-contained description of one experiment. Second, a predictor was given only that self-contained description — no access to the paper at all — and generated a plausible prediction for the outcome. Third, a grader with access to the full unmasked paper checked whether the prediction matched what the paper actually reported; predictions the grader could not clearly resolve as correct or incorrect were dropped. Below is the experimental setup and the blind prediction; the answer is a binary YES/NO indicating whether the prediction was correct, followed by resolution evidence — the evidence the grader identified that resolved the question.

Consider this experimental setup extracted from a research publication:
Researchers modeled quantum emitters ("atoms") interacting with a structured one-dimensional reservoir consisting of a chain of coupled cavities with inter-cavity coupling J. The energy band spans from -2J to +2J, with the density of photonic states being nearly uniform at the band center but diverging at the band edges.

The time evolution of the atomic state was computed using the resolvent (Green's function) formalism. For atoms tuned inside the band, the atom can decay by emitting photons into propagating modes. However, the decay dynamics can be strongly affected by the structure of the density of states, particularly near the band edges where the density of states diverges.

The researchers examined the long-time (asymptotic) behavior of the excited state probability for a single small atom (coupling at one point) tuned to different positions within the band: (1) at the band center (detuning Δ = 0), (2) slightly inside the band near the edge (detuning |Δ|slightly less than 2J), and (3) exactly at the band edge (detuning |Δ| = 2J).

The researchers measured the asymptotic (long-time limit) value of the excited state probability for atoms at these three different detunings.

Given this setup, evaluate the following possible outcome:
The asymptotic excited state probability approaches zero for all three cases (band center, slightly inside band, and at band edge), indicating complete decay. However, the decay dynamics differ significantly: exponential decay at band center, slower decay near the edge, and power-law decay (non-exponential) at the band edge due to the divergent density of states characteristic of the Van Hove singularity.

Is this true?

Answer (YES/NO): NO